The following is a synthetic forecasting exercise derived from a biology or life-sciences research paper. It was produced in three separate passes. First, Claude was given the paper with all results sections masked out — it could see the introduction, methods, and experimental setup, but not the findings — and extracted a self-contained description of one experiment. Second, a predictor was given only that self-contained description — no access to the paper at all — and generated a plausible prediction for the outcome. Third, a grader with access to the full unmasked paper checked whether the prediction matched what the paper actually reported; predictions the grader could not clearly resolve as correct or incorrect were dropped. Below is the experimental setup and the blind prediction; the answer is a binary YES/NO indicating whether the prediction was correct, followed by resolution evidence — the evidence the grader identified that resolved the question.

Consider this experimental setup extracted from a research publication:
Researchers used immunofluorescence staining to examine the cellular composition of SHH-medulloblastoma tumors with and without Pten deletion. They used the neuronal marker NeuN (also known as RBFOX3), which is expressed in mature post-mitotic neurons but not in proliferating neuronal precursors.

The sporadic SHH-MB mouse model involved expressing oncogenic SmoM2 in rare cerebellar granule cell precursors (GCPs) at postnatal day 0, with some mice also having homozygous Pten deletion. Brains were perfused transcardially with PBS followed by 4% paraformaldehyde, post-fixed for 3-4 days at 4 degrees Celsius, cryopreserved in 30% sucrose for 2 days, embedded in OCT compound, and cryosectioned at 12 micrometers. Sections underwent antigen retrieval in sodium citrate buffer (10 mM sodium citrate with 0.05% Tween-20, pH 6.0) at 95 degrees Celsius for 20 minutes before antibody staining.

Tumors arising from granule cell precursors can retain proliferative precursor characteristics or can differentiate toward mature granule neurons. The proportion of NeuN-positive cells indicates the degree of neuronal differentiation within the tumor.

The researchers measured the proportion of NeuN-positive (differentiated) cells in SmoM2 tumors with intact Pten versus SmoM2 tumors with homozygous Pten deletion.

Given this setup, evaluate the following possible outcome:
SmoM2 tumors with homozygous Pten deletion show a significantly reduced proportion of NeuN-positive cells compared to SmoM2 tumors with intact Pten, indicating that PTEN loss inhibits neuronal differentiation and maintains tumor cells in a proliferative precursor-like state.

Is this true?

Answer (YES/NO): NO